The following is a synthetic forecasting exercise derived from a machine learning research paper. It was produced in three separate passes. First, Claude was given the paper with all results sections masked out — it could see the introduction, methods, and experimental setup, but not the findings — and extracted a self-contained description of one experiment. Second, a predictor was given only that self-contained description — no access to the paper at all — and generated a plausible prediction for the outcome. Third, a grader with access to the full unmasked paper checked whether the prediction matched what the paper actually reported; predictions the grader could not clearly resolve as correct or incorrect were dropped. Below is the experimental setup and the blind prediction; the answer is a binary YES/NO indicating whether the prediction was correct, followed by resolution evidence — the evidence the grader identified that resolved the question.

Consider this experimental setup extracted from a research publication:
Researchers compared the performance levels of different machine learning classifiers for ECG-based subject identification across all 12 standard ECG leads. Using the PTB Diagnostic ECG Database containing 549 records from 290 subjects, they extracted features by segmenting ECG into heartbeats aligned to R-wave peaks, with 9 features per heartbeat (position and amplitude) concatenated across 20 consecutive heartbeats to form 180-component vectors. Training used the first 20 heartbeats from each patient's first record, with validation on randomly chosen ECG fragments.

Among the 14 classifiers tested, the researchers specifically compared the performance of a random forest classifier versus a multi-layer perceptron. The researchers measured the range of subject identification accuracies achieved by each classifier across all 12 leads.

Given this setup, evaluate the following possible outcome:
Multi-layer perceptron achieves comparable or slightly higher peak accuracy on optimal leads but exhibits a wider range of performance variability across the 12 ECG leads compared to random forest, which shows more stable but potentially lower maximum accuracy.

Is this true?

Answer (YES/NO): NO